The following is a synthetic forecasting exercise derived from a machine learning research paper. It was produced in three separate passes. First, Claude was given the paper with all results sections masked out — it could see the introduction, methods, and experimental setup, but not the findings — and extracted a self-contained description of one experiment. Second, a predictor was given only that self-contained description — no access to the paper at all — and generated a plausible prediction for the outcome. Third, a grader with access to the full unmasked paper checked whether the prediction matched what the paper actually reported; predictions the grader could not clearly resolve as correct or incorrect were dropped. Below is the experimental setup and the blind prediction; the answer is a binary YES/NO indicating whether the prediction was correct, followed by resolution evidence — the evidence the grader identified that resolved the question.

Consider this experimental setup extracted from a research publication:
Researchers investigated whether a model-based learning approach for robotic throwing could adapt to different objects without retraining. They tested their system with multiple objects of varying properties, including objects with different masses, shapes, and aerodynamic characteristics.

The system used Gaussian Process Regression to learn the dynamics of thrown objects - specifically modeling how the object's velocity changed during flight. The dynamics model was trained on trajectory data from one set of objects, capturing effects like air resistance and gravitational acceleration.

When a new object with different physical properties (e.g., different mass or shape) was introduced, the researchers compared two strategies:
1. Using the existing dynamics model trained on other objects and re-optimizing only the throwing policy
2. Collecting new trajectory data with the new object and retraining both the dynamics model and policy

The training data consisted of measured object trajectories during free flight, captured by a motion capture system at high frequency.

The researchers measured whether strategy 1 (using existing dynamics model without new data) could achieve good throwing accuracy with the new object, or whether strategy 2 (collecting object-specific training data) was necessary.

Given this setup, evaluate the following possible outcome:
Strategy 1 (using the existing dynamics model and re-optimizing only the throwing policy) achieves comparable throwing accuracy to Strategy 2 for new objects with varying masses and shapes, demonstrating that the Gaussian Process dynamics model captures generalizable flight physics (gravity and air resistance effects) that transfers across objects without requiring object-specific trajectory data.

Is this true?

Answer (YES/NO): NO